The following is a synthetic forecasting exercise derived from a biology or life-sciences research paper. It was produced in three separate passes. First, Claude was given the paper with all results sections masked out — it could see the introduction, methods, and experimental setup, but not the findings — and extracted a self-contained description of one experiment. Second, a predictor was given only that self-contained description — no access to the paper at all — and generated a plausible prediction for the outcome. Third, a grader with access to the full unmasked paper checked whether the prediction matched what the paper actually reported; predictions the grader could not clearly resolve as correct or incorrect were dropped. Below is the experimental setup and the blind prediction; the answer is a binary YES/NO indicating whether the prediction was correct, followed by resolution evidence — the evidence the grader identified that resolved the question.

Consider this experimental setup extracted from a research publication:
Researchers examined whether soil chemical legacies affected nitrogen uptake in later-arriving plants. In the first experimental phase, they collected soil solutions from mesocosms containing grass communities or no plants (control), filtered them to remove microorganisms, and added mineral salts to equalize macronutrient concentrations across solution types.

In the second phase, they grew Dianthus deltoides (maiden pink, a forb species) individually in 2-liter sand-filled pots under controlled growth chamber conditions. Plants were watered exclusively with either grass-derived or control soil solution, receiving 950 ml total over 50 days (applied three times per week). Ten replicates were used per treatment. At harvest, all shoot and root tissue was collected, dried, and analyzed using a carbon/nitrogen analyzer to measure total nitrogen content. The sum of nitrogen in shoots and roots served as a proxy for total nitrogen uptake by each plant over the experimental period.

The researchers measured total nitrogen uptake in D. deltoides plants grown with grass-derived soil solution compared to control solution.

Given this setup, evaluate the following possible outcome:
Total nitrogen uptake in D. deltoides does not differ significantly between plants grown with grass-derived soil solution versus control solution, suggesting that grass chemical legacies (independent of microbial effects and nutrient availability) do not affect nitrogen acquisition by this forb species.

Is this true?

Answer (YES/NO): YES